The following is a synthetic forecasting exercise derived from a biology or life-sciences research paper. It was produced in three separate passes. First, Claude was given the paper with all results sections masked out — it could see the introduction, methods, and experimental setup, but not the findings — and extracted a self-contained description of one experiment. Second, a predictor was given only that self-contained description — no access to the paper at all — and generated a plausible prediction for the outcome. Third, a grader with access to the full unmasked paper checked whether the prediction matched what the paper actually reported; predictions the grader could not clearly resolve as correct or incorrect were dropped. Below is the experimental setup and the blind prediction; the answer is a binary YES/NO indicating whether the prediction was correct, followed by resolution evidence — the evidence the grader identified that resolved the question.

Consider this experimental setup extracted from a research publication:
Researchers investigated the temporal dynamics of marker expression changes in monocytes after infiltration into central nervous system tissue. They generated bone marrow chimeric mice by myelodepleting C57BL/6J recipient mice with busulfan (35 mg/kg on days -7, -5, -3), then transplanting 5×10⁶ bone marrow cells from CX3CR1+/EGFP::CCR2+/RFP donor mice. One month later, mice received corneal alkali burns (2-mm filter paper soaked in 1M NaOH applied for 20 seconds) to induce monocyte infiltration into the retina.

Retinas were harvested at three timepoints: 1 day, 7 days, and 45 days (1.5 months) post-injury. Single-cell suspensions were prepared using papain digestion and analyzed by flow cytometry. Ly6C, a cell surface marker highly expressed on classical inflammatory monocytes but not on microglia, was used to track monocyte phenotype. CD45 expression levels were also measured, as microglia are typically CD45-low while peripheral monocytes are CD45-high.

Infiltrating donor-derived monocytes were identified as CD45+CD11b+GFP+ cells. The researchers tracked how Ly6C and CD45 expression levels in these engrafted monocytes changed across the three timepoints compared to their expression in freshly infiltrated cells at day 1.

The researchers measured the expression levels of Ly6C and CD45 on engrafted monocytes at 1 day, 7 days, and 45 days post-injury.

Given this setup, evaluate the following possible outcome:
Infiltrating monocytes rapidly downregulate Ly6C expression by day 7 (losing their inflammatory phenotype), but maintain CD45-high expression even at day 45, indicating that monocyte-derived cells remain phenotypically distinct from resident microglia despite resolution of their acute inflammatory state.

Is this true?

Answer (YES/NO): NO